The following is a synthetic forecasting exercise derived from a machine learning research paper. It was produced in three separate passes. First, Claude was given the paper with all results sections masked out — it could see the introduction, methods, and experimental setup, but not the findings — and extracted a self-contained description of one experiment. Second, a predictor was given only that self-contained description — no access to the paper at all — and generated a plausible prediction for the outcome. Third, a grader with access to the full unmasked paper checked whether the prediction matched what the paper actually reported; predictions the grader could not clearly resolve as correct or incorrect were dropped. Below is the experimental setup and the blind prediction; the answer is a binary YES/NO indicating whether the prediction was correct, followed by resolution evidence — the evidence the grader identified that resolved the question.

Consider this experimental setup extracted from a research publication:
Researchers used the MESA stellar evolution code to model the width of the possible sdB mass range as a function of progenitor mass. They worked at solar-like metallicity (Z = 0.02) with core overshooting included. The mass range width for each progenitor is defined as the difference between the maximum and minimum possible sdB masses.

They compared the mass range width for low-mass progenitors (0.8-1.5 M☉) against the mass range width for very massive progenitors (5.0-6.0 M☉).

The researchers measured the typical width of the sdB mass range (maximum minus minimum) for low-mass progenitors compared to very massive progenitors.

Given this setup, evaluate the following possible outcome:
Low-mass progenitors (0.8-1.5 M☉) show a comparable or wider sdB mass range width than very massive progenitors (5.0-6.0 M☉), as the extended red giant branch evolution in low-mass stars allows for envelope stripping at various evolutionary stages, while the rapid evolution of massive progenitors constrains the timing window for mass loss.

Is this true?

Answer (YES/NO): NO